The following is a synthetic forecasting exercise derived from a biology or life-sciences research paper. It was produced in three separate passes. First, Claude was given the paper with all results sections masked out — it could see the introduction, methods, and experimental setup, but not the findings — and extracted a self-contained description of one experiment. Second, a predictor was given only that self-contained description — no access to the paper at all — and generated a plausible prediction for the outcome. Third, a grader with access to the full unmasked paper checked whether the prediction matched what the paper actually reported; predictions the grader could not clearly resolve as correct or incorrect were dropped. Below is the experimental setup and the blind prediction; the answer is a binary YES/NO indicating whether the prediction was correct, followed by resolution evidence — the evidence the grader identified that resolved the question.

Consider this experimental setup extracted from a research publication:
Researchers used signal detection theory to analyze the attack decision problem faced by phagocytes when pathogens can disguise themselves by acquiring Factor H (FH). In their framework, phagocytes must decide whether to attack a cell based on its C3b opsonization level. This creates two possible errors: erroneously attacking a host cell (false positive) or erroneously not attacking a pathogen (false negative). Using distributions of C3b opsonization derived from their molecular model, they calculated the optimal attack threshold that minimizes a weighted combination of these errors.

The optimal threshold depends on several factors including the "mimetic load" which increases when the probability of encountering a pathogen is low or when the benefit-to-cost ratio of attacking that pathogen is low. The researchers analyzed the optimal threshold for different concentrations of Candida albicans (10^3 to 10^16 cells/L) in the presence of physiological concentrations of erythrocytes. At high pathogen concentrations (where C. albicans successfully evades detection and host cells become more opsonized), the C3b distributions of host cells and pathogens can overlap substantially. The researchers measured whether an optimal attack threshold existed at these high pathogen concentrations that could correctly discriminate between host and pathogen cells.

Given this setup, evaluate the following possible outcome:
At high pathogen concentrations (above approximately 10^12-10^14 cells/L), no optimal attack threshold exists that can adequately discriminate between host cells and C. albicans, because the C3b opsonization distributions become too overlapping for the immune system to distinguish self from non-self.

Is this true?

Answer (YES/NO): YES